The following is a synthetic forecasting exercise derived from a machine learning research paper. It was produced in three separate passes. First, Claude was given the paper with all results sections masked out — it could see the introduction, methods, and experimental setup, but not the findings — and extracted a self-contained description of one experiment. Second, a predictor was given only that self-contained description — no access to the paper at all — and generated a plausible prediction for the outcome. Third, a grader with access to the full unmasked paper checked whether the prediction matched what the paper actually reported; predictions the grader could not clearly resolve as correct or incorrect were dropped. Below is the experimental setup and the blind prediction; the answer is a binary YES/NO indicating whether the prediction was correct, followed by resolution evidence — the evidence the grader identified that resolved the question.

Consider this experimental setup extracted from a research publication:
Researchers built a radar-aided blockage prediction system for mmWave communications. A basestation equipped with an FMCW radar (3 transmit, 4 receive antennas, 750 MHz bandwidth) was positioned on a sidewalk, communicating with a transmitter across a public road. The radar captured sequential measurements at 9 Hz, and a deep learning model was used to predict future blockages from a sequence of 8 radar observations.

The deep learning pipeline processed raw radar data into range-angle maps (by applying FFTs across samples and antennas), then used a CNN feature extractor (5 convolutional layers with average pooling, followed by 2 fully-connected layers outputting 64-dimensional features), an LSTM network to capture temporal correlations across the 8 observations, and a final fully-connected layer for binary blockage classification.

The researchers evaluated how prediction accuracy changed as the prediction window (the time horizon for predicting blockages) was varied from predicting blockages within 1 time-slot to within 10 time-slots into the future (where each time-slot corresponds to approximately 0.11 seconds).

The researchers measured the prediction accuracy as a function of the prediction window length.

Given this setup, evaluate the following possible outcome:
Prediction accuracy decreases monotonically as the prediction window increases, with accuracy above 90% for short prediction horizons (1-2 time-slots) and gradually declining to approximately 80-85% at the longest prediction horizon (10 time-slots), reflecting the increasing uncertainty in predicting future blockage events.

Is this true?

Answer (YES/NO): NO